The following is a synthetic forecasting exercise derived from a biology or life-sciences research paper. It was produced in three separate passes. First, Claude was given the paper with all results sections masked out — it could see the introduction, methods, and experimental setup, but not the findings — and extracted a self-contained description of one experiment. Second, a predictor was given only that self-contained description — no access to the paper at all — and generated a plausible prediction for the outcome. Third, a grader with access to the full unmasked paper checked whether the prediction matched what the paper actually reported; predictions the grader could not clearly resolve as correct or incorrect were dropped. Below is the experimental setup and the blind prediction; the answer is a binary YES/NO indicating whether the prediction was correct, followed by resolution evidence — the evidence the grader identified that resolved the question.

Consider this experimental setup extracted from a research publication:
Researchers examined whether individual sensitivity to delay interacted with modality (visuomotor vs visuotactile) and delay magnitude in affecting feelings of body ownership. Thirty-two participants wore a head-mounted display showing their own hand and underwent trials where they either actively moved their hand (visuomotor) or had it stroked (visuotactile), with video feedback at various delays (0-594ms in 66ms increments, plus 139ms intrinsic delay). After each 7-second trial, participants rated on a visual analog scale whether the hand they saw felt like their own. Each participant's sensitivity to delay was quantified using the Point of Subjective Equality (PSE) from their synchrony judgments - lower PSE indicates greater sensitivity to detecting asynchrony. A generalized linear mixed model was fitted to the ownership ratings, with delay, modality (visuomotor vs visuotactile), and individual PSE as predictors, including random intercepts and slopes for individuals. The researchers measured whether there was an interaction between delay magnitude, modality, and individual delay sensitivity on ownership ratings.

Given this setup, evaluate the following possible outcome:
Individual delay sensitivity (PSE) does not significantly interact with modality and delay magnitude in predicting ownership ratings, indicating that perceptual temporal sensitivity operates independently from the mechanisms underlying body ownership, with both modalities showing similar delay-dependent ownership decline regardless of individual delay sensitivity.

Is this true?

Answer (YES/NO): NO